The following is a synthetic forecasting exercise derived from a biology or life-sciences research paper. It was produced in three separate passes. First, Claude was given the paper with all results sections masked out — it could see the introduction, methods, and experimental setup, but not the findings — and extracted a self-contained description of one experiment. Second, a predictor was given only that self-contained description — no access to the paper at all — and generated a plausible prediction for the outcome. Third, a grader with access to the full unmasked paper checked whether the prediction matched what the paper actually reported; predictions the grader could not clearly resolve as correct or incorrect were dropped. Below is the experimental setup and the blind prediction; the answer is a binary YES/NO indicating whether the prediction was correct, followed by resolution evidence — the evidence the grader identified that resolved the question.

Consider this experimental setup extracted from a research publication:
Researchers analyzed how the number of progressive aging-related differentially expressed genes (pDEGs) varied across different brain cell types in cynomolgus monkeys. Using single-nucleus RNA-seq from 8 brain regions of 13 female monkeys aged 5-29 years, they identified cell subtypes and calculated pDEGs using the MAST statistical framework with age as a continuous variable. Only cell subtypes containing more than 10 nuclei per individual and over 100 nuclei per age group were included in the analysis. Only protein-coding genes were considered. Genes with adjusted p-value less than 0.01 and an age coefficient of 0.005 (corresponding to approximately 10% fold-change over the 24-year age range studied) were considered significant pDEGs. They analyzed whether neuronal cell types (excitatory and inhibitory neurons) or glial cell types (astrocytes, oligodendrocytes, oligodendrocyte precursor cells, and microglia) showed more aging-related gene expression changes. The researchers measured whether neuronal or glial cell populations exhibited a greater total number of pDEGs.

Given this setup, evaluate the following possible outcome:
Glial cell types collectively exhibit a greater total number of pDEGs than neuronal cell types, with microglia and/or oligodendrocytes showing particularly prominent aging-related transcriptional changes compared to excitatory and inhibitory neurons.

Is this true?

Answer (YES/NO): NO